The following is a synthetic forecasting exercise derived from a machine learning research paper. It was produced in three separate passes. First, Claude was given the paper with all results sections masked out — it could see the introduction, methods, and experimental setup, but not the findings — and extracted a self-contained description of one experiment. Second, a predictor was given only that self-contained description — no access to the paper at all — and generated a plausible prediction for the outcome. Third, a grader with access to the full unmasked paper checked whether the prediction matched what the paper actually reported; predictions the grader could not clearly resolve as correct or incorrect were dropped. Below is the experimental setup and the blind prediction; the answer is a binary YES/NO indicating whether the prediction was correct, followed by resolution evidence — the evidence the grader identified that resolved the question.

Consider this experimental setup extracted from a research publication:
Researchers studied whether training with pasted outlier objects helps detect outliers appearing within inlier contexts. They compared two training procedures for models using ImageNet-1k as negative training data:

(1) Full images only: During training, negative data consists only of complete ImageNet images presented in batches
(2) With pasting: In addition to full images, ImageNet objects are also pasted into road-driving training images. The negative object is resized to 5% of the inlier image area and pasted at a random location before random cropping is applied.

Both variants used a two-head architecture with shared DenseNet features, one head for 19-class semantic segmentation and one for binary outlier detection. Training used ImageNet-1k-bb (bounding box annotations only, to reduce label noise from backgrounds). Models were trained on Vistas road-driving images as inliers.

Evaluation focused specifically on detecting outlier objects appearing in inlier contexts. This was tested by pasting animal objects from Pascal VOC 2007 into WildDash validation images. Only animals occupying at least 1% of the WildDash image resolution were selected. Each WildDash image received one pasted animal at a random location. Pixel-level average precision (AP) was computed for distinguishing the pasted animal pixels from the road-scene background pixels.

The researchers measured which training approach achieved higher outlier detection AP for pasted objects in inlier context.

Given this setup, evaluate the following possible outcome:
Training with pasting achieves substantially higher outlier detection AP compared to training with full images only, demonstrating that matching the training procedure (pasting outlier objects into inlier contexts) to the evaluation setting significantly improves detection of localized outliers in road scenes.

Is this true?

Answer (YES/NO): YES